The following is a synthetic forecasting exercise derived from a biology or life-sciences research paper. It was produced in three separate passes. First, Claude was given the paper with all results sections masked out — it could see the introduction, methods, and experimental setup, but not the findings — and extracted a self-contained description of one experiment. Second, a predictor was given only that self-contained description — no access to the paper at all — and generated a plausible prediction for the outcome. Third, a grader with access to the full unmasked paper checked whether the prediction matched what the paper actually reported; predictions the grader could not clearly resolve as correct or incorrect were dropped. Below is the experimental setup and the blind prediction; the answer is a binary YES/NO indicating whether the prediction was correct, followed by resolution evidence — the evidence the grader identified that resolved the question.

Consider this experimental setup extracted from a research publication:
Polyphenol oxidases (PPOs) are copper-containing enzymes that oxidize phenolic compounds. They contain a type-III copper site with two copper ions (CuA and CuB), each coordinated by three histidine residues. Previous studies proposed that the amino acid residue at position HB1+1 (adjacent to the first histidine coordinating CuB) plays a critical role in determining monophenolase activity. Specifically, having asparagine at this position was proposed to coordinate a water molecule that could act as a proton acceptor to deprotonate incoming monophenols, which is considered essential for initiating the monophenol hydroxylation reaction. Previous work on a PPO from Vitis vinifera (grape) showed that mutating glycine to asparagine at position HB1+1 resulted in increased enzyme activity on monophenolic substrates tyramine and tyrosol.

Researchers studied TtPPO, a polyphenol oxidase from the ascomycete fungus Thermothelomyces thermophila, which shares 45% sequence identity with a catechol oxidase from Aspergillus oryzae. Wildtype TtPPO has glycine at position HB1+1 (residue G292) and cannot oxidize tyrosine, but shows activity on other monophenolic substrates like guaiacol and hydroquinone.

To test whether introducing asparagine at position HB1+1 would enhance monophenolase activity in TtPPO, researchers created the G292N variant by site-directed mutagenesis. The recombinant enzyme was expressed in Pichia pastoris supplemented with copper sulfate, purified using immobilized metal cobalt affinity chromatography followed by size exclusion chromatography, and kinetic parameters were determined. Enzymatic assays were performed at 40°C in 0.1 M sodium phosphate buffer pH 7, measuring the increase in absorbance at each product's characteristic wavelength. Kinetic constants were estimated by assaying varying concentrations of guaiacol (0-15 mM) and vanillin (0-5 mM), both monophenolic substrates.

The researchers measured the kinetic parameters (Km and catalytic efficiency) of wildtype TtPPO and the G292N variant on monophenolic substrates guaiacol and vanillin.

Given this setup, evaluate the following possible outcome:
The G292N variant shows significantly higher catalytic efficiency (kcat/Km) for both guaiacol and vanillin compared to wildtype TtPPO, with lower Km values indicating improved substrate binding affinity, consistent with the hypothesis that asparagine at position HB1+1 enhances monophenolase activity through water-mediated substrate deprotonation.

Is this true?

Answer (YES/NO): NO